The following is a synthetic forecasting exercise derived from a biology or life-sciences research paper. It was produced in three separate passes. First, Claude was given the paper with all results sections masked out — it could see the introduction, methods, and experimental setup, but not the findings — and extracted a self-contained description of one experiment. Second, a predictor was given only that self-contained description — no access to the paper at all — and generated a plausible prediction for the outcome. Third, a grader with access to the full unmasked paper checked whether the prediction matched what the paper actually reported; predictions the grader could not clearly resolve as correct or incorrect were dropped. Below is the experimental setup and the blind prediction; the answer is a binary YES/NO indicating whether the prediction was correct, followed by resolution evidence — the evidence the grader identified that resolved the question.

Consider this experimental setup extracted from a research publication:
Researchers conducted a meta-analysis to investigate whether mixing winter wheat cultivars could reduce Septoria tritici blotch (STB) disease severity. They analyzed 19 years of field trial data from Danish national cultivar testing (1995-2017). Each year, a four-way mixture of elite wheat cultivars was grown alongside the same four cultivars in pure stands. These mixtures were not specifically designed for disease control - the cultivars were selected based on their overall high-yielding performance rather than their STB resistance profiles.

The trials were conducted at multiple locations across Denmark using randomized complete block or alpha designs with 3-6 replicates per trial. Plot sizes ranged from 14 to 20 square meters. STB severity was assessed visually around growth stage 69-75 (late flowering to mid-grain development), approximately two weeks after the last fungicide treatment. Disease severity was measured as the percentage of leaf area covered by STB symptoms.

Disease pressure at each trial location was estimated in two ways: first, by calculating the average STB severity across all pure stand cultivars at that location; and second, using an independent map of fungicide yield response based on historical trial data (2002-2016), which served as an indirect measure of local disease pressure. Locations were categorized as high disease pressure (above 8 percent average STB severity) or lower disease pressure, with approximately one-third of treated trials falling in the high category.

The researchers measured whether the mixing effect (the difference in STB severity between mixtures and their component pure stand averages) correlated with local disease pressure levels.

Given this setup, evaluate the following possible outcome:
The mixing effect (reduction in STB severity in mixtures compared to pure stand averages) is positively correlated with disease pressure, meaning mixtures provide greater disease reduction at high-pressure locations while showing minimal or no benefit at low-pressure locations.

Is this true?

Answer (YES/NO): NO